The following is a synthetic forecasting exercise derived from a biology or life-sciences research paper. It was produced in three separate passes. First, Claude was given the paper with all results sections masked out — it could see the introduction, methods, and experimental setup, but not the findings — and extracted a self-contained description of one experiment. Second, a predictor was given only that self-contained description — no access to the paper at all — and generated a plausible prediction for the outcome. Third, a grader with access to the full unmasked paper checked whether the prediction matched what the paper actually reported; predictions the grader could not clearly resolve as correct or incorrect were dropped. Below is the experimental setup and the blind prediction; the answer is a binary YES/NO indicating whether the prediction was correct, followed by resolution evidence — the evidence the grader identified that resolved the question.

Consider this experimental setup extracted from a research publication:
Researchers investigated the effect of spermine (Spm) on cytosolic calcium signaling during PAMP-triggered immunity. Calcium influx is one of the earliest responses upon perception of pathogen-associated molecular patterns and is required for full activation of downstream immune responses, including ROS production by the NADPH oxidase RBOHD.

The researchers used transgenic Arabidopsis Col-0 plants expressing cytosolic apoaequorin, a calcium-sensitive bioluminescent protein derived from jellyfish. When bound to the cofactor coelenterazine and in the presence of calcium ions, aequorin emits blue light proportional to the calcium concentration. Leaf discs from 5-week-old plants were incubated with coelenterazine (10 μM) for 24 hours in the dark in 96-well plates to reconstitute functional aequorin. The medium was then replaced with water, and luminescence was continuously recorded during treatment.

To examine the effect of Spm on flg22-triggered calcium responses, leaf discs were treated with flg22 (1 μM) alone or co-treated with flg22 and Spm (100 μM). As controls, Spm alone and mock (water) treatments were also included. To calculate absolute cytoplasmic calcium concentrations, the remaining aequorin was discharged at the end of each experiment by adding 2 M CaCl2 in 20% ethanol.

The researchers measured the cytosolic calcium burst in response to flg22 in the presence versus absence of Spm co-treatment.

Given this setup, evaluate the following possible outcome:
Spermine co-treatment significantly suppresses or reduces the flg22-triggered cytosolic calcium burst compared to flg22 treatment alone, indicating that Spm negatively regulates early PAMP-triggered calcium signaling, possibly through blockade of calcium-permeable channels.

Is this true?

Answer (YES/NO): YES